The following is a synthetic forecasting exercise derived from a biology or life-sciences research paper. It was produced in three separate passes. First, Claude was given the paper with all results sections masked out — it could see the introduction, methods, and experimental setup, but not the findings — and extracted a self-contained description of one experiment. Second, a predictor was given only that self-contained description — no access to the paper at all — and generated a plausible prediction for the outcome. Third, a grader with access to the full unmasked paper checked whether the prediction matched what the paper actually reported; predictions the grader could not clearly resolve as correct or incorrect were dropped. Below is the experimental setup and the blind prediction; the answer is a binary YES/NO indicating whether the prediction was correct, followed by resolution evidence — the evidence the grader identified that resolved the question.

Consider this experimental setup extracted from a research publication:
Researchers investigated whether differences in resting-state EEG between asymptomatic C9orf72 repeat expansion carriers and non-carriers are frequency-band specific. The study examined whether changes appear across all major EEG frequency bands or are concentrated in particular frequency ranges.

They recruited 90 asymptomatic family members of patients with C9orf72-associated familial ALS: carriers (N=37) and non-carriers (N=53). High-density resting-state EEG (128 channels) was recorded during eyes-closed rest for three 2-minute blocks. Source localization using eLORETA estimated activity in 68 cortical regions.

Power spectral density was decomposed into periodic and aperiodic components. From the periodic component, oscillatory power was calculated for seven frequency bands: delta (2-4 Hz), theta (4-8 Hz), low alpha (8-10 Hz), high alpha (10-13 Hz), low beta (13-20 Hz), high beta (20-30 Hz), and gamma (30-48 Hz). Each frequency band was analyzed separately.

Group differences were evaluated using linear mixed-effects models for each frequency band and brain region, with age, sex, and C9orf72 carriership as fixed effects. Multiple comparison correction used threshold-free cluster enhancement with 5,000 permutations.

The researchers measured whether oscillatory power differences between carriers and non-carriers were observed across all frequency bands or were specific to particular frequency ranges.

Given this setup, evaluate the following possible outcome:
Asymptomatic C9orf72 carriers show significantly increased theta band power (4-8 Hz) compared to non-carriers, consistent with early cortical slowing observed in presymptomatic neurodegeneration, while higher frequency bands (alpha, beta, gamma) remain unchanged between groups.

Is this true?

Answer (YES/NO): NO